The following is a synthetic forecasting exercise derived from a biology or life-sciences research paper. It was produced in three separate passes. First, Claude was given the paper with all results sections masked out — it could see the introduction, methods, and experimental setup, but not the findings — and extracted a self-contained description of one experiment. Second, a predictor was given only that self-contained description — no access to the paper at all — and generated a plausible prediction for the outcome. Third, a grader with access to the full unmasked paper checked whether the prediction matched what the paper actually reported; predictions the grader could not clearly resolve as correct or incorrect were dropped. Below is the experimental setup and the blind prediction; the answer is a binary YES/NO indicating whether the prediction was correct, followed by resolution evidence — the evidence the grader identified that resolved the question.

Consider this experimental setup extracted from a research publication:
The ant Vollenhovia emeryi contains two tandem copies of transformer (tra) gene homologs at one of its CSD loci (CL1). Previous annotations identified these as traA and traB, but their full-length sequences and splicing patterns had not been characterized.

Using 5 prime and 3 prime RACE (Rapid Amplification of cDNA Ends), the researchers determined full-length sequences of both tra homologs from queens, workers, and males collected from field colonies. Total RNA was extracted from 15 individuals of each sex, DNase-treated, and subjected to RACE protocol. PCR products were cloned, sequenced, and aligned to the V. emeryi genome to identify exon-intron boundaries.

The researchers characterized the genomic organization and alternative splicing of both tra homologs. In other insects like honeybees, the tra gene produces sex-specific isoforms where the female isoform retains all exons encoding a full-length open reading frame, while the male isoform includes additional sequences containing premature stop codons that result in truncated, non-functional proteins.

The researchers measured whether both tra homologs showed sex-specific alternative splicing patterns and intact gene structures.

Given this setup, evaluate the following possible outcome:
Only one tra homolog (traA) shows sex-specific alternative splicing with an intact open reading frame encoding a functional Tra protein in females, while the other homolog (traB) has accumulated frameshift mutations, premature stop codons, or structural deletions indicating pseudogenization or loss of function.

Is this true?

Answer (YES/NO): NO